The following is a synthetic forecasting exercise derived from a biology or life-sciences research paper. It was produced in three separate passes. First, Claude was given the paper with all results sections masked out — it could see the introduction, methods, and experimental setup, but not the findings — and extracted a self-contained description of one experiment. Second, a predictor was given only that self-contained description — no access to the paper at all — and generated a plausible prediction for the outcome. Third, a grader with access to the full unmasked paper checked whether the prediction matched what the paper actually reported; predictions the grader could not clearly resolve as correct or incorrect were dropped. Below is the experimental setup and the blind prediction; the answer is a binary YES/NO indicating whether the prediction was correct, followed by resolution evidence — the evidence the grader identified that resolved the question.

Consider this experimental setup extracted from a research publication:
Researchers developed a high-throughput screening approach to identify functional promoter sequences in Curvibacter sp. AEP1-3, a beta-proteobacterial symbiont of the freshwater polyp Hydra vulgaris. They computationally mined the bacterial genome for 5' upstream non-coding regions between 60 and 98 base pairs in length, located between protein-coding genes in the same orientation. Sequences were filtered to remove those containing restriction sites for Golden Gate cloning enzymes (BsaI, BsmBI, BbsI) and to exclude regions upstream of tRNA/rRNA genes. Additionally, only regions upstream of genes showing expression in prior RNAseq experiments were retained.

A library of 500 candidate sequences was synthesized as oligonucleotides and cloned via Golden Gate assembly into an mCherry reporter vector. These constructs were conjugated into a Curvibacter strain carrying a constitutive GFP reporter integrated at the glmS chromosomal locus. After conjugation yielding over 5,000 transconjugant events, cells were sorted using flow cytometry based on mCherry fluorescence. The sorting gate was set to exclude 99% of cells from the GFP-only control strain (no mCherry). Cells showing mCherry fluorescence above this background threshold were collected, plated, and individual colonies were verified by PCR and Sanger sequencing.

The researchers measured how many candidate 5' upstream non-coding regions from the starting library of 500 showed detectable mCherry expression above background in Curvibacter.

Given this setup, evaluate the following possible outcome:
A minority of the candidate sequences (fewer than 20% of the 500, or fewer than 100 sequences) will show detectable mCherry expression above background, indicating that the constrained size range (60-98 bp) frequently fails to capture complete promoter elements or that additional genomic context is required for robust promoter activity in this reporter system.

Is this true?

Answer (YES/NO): YES